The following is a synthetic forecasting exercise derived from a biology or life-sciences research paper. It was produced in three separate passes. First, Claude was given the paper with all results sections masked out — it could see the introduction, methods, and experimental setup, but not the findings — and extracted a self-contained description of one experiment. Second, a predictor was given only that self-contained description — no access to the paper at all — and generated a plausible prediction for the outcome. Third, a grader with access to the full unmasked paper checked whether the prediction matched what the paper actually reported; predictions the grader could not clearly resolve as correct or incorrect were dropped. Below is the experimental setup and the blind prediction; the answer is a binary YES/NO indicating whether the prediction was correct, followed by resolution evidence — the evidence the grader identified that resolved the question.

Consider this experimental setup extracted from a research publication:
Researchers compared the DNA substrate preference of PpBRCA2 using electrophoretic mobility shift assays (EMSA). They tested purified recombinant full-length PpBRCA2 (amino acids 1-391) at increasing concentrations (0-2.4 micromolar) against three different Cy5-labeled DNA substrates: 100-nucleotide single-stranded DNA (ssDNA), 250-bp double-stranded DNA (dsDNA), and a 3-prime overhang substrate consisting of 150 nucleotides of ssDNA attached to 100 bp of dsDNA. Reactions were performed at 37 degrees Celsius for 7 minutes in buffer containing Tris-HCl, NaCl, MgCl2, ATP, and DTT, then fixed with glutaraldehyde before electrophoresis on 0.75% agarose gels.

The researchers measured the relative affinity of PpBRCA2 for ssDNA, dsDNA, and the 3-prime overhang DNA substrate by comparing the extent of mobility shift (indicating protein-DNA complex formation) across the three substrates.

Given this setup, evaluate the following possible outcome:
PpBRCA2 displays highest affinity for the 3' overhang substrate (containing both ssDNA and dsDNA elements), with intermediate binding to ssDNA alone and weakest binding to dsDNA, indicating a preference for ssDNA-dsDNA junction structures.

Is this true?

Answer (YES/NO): NO